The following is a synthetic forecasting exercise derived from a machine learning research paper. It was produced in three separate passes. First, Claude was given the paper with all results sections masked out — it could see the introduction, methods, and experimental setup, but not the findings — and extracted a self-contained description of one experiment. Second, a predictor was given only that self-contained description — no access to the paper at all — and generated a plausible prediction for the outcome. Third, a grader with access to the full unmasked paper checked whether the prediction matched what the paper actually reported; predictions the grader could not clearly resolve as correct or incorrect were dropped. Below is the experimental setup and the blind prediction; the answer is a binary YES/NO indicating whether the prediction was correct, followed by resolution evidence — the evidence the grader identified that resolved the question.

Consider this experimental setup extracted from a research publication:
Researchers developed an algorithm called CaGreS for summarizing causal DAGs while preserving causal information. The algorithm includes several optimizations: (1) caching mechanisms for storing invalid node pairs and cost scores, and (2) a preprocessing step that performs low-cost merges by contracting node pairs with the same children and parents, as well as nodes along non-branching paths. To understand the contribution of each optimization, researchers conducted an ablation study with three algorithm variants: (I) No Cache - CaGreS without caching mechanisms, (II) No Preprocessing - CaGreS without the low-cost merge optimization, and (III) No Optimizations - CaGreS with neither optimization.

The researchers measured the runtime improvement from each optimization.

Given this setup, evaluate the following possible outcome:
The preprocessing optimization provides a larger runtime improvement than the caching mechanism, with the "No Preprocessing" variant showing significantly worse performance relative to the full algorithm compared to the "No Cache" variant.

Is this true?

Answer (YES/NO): NO